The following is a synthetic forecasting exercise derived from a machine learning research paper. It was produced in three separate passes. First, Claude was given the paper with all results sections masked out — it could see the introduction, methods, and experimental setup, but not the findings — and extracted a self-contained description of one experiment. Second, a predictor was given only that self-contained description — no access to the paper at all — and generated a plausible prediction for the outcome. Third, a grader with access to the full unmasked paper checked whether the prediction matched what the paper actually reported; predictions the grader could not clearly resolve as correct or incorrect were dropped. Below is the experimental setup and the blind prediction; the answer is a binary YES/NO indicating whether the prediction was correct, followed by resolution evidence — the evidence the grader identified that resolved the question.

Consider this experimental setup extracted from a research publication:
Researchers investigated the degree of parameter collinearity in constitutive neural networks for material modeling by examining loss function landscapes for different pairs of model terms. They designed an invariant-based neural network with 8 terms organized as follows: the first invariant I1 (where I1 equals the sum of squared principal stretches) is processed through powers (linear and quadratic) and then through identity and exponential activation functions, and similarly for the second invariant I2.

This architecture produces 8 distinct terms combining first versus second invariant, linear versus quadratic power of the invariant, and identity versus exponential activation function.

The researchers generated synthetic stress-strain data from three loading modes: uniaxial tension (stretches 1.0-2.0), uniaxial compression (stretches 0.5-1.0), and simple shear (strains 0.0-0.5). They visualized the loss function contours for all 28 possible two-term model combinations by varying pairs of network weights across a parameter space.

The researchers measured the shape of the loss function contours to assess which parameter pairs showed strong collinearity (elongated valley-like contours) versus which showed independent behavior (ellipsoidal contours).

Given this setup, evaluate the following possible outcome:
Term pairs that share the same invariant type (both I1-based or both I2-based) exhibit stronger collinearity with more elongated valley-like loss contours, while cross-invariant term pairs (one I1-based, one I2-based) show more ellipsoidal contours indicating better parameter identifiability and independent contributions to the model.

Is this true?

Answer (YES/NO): NO